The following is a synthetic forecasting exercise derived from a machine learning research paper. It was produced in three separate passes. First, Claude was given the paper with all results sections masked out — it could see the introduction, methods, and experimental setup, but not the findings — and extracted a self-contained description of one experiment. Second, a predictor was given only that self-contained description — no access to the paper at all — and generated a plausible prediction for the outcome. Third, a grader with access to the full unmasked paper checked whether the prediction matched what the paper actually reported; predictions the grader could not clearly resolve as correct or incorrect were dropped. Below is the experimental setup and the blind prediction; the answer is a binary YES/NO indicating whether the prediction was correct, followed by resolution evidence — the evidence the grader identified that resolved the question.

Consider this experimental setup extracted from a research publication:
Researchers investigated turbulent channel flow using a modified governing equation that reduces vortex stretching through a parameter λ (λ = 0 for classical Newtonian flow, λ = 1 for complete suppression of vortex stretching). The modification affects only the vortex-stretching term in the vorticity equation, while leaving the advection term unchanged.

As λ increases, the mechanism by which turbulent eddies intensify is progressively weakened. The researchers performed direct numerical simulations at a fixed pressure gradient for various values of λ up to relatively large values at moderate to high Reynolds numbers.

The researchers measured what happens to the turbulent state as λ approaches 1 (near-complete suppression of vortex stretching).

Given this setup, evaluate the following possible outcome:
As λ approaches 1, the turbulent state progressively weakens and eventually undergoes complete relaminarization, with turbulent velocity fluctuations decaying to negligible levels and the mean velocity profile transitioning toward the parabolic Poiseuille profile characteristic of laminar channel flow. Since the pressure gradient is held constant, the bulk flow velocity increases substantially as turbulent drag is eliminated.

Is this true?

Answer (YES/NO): NO